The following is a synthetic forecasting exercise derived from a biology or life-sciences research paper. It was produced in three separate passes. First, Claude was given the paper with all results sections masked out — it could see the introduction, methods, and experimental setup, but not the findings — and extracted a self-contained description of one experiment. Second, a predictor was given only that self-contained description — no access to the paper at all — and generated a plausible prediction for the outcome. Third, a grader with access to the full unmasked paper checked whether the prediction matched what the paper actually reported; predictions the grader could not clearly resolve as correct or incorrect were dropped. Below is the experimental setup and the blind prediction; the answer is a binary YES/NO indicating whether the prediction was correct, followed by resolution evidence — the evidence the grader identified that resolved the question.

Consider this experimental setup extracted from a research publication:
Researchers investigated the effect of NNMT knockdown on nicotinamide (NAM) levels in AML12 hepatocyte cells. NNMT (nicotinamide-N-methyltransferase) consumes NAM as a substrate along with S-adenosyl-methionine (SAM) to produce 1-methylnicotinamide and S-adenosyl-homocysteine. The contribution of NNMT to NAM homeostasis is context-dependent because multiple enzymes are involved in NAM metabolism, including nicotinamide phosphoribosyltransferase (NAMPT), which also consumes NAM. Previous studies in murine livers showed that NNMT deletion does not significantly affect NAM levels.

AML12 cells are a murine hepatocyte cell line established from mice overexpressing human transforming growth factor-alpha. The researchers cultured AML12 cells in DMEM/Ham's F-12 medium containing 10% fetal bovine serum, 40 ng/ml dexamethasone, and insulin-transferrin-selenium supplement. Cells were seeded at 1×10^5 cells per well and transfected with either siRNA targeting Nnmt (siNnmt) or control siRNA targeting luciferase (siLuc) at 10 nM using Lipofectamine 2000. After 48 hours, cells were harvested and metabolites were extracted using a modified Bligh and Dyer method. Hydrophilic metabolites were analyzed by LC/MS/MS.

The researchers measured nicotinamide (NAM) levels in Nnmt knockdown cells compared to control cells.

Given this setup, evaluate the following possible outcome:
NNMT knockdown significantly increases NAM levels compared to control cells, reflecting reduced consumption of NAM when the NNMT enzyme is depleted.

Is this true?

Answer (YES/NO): NO